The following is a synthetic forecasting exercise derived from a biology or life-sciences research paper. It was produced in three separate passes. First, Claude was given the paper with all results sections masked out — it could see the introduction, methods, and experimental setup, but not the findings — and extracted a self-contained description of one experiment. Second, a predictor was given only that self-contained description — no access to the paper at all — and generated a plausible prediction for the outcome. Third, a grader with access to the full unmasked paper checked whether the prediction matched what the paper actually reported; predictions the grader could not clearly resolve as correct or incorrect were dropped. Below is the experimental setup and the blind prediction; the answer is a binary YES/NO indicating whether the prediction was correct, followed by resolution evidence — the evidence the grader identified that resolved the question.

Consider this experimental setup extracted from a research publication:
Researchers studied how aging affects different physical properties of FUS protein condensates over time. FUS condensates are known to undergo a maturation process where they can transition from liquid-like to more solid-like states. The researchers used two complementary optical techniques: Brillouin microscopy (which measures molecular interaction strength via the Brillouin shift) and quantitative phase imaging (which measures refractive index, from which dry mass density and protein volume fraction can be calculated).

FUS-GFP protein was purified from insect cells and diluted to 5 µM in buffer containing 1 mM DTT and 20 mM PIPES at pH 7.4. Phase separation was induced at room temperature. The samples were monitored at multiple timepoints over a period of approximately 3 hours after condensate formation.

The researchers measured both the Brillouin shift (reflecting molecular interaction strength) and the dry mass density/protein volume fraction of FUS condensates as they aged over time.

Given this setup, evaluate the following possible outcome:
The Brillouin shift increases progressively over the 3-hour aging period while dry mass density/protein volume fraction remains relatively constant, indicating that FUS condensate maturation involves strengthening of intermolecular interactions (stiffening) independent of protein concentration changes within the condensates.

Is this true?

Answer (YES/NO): YES